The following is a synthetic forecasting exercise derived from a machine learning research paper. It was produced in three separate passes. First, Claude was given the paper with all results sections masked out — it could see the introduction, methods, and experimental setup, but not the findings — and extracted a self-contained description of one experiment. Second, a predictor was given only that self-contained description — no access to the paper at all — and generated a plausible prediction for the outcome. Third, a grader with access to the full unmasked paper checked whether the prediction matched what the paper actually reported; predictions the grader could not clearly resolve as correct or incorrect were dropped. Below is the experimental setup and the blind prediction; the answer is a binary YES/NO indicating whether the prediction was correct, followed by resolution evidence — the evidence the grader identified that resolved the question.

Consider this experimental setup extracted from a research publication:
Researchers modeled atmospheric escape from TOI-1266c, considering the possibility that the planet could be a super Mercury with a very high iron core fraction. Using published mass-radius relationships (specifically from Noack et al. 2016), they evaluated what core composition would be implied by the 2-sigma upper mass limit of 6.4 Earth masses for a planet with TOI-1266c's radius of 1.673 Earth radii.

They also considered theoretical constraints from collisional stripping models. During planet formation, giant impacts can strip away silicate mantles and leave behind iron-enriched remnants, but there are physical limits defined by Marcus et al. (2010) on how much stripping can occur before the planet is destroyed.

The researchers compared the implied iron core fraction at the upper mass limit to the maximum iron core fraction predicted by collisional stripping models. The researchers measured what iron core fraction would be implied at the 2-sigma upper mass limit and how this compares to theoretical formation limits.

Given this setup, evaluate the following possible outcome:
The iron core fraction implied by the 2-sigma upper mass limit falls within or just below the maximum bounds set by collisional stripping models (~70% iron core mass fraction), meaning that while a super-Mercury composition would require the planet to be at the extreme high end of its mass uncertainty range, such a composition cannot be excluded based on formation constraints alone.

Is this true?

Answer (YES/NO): YES